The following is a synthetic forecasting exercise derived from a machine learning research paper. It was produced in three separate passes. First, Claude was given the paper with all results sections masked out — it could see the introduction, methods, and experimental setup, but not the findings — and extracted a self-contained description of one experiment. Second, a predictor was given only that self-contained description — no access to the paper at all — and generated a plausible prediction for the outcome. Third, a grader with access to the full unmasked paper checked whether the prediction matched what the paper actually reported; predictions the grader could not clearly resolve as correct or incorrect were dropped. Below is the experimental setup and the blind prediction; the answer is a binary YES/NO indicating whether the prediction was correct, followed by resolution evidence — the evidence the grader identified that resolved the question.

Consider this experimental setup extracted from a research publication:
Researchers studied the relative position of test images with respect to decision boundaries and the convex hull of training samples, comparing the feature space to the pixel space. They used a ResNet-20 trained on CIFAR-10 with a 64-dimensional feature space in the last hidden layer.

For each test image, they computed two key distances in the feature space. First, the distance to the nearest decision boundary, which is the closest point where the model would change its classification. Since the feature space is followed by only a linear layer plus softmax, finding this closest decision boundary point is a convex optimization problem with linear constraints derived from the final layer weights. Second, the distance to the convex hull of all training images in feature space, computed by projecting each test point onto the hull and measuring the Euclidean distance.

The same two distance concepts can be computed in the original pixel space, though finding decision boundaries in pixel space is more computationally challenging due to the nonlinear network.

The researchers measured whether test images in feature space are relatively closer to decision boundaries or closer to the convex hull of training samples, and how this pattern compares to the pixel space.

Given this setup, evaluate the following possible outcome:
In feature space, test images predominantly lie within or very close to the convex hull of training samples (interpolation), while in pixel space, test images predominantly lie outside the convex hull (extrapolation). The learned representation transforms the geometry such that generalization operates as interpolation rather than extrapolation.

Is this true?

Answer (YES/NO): NO